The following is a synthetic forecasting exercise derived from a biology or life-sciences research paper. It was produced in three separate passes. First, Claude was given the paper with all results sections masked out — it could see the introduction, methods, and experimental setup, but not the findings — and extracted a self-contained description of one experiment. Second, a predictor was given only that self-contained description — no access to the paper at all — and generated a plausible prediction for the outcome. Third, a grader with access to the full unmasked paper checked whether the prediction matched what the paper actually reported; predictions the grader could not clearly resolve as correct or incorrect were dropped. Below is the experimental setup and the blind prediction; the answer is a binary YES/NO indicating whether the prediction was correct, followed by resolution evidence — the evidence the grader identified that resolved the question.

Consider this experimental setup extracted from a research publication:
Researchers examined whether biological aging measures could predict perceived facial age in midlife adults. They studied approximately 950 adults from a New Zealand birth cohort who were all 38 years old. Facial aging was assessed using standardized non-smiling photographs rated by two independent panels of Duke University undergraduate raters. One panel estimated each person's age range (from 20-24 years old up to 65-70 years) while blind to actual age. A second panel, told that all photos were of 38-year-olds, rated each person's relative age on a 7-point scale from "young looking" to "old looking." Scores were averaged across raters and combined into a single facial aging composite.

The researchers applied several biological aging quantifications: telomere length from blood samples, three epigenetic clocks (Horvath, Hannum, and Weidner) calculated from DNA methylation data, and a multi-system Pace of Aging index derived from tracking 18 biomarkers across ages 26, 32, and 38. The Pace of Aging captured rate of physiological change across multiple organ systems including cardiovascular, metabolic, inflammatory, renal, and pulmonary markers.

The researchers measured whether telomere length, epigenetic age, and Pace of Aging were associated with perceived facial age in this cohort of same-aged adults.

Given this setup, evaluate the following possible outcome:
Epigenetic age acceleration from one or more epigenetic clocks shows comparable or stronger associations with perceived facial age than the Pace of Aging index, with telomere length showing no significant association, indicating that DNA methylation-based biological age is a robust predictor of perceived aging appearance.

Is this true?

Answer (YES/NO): NO